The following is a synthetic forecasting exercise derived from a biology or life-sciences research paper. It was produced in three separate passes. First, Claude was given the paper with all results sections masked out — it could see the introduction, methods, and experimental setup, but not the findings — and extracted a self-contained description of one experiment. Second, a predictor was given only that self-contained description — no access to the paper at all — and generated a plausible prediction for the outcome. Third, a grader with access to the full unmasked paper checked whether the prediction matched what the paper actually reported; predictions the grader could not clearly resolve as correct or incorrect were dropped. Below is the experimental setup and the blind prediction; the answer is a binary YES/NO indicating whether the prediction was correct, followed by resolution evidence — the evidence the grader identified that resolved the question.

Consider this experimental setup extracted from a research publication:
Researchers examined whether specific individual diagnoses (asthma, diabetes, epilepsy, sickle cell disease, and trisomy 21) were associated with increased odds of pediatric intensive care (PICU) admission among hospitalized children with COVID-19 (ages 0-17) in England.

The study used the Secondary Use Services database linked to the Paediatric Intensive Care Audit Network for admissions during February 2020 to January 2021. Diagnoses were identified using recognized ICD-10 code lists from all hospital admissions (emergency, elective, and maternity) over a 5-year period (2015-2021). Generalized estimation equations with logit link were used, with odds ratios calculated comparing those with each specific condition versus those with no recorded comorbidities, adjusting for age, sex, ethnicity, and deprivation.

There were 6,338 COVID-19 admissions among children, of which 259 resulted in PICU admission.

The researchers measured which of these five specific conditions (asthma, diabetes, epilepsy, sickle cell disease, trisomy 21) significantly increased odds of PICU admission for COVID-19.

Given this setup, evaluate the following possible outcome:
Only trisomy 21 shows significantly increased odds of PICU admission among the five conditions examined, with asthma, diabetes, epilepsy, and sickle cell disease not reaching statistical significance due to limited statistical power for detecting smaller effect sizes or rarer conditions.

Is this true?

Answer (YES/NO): NO